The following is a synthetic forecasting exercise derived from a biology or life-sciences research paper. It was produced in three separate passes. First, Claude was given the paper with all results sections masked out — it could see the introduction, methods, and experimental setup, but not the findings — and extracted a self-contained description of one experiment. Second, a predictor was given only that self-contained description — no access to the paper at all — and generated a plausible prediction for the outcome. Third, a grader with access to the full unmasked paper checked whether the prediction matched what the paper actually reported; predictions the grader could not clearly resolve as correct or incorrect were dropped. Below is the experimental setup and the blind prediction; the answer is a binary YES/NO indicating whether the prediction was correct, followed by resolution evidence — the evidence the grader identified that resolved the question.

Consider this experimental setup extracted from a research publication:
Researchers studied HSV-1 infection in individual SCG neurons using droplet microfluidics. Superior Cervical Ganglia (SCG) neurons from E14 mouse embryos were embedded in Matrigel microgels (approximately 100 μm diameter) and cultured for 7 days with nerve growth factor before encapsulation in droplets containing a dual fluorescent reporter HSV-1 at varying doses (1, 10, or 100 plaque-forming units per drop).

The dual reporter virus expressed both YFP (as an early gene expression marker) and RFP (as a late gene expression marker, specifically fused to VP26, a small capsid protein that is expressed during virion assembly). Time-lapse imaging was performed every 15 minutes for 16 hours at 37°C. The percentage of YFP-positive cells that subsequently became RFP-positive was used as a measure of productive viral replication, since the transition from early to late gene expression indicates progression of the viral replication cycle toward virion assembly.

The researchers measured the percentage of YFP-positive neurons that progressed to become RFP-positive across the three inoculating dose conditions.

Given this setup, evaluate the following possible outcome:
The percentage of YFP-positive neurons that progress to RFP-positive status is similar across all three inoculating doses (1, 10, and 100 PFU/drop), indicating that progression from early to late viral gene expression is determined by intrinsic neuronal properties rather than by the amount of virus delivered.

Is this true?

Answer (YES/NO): NO